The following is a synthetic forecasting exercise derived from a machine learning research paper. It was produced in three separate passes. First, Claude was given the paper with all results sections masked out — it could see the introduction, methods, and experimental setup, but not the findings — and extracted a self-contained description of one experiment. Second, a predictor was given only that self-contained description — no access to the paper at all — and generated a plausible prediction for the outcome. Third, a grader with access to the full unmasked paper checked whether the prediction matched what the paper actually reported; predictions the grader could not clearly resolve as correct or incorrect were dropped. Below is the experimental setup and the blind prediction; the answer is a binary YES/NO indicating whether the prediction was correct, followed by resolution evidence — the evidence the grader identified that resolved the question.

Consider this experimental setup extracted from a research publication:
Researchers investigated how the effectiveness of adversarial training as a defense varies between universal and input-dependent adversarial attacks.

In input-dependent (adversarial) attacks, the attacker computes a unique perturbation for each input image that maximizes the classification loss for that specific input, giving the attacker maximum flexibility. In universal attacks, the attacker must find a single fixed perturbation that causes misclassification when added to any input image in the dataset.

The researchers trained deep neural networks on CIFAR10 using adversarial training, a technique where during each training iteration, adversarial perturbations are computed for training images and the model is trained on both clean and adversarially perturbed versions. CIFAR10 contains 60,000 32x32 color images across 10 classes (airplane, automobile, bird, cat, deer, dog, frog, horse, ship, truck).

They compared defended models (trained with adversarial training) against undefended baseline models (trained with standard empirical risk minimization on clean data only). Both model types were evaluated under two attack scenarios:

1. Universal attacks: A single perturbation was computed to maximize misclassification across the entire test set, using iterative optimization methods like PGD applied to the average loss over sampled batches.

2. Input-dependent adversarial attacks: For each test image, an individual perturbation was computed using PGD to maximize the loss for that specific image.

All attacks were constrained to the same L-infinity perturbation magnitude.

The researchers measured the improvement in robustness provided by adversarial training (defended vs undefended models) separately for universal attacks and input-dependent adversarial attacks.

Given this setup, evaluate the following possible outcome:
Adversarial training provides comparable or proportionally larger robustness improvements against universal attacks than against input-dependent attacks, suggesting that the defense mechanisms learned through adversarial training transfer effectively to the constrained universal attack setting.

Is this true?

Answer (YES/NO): YES